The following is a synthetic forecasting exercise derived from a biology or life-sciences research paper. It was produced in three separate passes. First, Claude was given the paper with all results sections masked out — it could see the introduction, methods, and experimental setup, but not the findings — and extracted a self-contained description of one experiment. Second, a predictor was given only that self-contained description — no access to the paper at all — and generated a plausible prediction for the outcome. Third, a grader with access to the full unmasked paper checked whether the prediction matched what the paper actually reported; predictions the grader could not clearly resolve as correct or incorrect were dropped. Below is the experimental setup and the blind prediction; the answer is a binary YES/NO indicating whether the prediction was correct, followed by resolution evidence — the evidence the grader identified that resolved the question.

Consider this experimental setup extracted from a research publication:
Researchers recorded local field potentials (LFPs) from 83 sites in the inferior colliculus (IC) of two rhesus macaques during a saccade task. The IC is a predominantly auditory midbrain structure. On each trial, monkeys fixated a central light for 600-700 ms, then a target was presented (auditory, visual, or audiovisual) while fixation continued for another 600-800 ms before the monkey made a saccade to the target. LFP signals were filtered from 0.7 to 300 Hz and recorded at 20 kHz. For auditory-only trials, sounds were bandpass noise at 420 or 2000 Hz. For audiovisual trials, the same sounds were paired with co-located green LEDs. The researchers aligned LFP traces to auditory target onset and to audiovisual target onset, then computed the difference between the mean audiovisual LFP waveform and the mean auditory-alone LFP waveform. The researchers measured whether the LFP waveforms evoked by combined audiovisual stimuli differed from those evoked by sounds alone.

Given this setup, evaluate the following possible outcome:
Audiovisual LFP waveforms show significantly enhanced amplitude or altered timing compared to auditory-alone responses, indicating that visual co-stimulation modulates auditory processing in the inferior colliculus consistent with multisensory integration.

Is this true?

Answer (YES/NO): NO